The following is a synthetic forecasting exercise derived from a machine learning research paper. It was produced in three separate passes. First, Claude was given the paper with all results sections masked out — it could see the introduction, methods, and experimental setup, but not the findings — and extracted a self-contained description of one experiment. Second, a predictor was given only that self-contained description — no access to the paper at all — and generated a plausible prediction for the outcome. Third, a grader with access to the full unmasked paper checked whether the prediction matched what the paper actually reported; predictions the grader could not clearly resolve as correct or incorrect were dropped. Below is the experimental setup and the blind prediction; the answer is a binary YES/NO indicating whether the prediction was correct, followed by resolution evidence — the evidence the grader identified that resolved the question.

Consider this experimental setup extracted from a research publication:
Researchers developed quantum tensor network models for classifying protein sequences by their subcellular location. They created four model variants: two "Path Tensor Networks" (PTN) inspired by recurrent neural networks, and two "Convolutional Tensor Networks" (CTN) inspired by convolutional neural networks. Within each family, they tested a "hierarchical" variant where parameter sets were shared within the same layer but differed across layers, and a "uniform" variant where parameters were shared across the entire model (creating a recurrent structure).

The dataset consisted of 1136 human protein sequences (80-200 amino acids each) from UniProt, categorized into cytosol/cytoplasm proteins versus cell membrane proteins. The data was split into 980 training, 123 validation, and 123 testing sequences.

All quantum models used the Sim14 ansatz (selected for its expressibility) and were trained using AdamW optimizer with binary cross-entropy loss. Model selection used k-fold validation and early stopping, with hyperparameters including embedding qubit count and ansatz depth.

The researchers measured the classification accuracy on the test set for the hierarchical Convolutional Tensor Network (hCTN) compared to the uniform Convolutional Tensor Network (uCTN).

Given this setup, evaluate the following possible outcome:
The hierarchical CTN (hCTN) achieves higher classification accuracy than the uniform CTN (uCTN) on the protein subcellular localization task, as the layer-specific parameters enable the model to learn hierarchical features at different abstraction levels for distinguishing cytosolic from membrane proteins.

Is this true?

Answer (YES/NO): YES